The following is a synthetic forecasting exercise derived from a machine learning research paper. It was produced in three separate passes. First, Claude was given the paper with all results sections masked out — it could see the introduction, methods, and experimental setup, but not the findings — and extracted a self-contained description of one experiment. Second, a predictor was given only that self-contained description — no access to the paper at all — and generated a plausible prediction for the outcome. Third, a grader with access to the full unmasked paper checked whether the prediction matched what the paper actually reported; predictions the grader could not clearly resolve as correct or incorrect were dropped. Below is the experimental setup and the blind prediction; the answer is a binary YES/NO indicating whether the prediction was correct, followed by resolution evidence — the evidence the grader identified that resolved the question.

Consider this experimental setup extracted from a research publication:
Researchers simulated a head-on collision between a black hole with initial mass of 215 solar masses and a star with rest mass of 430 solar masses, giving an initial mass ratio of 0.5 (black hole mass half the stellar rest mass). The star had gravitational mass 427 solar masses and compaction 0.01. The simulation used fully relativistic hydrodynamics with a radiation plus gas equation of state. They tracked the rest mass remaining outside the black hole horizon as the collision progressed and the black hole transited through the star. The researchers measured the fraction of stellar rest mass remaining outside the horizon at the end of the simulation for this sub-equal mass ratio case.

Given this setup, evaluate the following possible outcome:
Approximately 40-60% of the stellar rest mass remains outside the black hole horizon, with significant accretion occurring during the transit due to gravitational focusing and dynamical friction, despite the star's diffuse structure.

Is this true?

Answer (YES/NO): NO